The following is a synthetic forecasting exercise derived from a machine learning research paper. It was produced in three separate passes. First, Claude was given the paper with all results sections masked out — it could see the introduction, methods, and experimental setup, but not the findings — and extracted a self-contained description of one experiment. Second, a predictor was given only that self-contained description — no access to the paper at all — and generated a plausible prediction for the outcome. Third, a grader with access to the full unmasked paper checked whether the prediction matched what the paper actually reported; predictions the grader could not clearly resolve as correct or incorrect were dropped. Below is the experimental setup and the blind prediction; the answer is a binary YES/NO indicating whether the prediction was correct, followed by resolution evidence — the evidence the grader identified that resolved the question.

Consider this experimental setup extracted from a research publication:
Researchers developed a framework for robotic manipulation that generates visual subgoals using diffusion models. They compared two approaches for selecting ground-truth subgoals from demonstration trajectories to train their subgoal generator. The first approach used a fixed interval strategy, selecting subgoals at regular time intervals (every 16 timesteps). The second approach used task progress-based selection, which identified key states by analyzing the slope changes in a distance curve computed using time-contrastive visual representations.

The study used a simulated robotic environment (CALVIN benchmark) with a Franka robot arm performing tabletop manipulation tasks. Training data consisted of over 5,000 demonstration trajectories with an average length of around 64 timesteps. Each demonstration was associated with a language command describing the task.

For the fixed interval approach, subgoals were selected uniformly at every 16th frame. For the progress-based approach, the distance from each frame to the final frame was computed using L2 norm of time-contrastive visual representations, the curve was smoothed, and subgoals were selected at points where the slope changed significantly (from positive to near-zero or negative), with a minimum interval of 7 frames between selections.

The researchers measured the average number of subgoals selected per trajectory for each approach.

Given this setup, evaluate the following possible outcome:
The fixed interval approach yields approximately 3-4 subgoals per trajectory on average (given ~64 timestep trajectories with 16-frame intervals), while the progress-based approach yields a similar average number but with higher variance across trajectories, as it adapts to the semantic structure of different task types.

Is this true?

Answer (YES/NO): NO